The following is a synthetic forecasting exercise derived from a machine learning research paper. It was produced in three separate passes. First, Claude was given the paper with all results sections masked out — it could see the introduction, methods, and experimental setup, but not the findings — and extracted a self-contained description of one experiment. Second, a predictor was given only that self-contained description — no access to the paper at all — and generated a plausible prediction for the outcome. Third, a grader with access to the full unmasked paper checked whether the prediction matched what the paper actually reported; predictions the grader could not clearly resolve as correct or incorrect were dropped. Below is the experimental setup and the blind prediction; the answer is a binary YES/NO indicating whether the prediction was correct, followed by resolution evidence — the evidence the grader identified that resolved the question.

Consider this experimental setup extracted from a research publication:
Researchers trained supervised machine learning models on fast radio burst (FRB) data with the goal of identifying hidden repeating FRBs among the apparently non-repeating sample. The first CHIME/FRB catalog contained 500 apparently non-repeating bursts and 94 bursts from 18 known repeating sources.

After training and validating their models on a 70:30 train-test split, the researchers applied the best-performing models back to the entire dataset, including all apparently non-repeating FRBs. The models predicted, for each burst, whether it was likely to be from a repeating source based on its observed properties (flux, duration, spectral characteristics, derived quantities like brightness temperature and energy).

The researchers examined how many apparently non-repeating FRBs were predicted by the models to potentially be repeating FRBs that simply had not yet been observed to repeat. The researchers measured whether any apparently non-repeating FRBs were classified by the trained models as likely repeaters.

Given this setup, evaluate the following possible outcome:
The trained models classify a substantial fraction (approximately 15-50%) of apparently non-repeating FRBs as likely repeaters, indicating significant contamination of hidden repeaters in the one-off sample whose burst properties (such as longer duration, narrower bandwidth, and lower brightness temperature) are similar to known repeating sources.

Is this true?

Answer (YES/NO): NO